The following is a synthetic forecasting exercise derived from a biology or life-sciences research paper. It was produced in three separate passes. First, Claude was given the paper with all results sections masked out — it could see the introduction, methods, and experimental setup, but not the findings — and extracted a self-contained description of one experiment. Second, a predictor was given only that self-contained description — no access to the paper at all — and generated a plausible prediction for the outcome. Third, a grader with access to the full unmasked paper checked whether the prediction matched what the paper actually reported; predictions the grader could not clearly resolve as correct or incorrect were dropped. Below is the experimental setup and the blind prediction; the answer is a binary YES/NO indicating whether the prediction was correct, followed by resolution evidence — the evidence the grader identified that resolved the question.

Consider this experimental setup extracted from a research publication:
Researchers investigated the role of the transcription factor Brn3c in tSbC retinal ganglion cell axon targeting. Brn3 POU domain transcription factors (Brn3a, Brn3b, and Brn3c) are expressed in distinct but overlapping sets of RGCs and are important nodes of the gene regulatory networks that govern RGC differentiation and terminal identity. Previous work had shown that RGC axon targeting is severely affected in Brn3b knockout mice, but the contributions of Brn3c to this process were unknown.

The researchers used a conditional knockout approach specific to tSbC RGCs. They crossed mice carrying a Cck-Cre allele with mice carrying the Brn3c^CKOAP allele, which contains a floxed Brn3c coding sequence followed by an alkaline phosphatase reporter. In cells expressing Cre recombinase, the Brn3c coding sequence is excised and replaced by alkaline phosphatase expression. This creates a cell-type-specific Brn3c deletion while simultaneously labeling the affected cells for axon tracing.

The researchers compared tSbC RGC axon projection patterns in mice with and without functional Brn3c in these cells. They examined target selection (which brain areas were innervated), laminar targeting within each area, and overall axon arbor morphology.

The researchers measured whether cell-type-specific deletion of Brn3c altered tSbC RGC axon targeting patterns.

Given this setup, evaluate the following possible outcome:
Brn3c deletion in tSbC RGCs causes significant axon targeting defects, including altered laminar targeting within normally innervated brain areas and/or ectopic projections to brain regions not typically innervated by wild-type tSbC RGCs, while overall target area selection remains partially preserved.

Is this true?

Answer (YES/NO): NO